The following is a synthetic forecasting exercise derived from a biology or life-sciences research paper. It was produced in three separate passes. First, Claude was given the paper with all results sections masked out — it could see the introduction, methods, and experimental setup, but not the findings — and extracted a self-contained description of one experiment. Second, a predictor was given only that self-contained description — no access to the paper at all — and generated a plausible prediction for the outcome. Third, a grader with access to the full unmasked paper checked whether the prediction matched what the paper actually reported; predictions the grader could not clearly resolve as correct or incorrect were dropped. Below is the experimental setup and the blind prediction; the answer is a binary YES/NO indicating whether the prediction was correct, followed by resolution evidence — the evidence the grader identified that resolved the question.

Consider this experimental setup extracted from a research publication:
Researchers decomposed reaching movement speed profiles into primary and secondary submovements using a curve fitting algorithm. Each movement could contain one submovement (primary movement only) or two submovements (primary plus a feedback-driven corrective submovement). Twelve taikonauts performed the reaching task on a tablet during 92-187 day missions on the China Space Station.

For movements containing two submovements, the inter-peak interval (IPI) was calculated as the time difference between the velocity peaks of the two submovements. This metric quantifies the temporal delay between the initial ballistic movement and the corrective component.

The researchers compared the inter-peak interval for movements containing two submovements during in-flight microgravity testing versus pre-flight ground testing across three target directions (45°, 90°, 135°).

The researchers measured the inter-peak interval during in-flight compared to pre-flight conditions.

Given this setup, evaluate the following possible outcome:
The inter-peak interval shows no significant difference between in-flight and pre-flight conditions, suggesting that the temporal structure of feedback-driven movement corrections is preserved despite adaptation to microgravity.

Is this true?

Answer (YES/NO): NO